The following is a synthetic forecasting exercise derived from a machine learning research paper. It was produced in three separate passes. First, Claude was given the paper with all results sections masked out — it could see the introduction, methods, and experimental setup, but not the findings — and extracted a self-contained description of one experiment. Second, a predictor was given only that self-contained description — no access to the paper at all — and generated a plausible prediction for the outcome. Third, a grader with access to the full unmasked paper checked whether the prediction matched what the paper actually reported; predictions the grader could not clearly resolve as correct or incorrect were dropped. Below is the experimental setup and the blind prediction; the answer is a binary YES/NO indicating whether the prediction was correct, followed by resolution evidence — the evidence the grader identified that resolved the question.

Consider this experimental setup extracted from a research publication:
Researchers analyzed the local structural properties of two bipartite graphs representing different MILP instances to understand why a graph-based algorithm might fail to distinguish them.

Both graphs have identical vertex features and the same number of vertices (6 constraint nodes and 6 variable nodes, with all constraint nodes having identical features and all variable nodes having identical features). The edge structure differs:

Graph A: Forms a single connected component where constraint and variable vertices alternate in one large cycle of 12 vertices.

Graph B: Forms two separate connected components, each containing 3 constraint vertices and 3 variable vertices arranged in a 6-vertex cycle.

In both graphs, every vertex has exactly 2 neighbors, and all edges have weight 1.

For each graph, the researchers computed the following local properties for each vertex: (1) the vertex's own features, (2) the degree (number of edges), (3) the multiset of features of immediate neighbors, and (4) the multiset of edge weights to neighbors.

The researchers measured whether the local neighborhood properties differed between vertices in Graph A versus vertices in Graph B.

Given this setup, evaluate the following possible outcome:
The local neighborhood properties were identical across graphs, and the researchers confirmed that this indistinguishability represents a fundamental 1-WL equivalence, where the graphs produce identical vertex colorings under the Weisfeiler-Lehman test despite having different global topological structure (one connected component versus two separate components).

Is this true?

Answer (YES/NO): YES